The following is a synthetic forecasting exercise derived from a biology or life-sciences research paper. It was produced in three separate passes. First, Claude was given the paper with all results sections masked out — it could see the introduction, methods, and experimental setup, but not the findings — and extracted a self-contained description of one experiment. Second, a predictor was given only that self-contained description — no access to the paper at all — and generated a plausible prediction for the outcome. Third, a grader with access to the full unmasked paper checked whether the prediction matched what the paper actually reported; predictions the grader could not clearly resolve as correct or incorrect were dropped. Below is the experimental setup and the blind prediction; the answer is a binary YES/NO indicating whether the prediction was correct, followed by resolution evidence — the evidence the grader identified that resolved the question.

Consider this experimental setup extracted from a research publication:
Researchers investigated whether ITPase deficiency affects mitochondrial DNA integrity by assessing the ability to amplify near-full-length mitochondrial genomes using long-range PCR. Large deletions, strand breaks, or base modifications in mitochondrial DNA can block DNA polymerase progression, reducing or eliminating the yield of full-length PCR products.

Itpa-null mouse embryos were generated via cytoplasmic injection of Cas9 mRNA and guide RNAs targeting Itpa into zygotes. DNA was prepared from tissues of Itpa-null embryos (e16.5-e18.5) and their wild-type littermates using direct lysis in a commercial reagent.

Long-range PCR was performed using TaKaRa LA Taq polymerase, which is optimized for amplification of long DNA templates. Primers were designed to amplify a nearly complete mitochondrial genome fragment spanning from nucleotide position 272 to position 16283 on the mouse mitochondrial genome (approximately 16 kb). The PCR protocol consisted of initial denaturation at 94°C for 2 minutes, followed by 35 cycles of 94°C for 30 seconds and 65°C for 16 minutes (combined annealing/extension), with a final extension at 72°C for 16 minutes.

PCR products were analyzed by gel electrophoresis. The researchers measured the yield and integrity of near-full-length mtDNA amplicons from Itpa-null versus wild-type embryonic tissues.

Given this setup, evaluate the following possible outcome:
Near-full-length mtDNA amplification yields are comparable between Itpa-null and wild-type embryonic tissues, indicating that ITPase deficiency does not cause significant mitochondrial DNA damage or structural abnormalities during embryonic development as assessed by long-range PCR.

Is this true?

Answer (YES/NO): YES